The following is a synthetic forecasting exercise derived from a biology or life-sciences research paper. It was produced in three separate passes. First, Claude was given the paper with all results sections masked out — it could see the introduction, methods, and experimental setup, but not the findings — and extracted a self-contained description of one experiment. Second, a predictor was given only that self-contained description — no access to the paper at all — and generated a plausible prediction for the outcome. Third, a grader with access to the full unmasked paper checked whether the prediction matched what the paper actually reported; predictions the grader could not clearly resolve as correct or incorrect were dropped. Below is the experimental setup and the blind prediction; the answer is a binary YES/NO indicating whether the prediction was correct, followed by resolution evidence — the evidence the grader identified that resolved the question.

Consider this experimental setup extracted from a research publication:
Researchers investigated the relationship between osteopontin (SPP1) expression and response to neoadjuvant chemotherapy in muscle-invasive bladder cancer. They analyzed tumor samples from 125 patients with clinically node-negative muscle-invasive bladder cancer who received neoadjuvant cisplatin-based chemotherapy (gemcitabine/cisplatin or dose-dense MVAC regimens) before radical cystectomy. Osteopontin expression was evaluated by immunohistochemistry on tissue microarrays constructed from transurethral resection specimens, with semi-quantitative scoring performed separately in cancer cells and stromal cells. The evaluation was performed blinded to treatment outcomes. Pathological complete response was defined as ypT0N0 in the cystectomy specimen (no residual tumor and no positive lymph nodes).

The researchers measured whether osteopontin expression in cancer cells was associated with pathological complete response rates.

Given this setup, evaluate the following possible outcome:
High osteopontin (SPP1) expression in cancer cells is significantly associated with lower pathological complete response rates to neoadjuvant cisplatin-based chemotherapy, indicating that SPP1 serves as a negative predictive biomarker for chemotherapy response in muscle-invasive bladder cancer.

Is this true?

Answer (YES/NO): NO